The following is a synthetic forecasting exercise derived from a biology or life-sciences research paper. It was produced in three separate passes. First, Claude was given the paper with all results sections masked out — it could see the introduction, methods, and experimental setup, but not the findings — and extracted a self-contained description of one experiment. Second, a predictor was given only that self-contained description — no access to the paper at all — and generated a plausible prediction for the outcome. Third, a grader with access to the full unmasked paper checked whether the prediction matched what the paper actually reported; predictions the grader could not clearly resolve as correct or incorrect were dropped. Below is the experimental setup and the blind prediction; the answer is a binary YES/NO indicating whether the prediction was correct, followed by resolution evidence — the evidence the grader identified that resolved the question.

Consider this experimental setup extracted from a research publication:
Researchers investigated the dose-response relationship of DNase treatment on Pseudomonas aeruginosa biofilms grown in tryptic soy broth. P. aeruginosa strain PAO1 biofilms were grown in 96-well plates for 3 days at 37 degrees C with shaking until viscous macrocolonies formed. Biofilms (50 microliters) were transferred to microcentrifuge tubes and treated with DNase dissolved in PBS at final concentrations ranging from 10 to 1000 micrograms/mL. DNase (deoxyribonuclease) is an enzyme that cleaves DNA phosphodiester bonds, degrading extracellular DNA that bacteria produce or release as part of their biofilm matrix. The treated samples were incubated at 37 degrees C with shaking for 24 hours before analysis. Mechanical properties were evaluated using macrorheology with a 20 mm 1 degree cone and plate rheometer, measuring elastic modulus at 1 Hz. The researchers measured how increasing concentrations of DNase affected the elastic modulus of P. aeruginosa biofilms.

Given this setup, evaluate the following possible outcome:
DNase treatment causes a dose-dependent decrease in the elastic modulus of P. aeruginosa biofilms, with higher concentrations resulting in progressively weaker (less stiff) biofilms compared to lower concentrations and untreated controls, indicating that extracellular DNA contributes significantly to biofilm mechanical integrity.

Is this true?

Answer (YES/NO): NO